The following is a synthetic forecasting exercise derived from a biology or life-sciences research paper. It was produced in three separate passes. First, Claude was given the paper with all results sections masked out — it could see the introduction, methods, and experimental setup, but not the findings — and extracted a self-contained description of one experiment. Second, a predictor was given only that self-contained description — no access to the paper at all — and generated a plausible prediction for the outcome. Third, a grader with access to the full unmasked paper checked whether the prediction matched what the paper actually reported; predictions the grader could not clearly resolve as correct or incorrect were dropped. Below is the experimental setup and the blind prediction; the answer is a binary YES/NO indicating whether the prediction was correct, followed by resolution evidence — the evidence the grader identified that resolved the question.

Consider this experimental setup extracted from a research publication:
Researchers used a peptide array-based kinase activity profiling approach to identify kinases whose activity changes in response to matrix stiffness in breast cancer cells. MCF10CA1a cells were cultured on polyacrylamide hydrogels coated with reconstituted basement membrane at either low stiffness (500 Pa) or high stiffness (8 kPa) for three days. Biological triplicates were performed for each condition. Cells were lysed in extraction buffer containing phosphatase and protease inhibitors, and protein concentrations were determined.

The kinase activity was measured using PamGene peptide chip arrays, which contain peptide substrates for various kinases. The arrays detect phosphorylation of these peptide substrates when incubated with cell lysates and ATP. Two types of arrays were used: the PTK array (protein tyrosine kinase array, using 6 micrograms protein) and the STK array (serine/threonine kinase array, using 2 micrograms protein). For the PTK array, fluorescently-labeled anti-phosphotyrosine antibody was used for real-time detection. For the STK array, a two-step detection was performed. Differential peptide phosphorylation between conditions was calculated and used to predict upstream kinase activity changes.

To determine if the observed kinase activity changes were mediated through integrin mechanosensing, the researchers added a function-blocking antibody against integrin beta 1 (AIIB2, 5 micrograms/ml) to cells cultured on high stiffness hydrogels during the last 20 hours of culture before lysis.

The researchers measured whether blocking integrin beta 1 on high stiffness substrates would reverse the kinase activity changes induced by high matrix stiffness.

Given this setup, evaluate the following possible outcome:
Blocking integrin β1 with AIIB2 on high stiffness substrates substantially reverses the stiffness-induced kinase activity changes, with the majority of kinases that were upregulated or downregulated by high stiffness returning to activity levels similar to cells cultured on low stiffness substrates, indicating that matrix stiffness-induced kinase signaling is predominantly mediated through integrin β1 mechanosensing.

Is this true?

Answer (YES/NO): NO